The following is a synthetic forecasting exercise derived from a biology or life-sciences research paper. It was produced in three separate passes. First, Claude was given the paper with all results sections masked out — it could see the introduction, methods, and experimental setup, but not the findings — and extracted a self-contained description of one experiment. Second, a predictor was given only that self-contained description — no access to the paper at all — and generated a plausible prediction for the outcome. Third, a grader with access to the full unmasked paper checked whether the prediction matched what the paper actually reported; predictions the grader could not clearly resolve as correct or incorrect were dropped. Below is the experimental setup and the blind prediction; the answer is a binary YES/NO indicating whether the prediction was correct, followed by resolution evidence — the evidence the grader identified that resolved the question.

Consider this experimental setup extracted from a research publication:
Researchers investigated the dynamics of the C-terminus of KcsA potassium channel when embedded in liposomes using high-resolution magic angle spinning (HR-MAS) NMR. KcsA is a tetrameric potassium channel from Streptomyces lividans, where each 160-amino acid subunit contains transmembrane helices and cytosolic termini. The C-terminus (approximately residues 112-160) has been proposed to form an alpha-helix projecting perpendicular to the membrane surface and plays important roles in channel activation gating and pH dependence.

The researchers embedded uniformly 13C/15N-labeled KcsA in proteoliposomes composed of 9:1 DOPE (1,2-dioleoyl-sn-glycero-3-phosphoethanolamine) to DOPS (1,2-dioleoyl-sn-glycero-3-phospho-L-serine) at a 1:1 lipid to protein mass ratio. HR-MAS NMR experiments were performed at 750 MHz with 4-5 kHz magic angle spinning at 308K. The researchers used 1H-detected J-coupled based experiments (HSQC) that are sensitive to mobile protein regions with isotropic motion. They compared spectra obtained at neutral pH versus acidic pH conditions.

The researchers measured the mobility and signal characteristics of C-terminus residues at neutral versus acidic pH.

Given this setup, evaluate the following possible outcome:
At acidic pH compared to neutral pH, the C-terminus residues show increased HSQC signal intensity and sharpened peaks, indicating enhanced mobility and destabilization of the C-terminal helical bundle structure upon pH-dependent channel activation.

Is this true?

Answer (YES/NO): YES